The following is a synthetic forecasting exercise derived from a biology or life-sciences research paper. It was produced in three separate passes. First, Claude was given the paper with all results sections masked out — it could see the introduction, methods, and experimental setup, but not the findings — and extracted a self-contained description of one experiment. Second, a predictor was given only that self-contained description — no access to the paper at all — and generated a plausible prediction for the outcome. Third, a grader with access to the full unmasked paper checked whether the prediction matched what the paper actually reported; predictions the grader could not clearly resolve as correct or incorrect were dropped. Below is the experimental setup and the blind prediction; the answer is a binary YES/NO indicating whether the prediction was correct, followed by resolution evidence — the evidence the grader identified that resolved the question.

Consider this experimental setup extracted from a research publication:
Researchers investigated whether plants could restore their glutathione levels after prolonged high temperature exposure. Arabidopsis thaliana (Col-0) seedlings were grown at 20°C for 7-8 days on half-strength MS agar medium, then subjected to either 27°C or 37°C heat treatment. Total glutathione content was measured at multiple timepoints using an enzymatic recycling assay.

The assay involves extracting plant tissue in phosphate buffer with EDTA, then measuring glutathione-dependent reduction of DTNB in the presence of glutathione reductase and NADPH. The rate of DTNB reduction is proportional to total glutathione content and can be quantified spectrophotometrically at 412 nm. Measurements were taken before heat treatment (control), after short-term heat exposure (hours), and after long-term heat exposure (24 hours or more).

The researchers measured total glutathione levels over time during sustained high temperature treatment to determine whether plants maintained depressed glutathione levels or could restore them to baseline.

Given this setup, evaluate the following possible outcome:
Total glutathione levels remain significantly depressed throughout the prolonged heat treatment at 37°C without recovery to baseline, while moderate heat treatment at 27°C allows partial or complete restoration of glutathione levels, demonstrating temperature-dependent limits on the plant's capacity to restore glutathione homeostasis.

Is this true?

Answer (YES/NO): NO